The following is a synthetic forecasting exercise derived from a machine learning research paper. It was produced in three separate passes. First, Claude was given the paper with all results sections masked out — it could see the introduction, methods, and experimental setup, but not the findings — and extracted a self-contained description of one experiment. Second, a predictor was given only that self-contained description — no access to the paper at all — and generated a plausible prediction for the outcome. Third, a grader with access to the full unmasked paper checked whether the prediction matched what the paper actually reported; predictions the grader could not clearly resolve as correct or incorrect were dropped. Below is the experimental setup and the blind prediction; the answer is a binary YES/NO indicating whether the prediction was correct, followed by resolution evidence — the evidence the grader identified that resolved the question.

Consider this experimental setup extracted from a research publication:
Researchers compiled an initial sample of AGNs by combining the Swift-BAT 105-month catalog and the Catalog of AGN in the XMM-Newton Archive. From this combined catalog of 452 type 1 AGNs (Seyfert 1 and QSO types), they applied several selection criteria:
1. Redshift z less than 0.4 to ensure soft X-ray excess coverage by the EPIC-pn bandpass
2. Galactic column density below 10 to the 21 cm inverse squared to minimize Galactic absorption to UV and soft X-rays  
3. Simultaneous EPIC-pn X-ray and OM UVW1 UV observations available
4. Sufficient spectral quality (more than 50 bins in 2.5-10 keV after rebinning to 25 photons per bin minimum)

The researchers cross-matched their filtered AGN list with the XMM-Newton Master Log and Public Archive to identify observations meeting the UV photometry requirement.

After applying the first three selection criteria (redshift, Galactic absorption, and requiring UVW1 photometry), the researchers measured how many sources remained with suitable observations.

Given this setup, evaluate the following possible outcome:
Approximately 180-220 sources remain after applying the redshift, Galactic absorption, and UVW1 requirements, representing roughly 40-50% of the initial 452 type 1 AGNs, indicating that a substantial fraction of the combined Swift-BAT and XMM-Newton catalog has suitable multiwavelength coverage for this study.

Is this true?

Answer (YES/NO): NO